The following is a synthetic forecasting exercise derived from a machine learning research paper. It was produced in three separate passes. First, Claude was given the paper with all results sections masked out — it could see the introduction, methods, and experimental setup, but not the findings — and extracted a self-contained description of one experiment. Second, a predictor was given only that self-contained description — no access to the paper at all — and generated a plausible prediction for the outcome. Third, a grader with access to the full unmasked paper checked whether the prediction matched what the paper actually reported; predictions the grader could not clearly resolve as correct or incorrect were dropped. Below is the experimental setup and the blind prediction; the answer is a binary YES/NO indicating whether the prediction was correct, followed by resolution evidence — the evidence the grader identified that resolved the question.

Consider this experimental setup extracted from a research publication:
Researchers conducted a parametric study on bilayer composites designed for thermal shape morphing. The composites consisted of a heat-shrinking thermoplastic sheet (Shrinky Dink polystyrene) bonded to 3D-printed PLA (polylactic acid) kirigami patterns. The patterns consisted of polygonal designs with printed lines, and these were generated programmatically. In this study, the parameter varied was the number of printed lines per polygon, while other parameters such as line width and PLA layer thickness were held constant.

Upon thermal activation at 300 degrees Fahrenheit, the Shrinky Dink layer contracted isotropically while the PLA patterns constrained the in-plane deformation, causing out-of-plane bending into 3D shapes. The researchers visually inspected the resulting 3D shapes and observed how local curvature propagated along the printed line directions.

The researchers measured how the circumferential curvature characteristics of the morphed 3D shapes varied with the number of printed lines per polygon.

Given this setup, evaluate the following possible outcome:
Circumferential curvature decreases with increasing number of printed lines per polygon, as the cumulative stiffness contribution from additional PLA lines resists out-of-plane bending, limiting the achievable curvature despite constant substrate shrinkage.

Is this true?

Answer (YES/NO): NO